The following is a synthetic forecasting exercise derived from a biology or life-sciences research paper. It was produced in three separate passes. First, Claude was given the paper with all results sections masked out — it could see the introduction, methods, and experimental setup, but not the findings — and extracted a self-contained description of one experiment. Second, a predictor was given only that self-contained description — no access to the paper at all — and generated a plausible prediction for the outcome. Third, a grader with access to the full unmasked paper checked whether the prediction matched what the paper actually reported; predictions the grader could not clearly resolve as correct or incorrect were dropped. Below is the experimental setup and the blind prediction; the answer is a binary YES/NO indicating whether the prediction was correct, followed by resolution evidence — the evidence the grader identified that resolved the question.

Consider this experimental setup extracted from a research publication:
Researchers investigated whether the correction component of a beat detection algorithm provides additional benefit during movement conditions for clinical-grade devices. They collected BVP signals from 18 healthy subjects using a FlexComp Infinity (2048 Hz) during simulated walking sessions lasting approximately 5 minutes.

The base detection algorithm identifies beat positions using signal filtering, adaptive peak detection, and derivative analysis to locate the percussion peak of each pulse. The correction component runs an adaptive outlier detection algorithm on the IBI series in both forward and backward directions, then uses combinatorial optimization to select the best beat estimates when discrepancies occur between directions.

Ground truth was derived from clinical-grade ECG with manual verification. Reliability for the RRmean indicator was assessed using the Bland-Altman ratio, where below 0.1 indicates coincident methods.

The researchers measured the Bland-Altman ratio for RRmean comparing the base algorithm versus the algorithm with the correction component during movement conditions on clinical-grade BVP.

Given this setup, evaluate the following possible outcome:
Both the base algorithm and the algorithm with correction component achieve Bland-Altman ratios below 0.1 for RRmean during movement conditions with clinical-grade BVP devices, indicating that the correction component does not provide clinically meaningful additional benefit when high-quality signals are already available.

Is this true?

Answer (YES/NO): NO